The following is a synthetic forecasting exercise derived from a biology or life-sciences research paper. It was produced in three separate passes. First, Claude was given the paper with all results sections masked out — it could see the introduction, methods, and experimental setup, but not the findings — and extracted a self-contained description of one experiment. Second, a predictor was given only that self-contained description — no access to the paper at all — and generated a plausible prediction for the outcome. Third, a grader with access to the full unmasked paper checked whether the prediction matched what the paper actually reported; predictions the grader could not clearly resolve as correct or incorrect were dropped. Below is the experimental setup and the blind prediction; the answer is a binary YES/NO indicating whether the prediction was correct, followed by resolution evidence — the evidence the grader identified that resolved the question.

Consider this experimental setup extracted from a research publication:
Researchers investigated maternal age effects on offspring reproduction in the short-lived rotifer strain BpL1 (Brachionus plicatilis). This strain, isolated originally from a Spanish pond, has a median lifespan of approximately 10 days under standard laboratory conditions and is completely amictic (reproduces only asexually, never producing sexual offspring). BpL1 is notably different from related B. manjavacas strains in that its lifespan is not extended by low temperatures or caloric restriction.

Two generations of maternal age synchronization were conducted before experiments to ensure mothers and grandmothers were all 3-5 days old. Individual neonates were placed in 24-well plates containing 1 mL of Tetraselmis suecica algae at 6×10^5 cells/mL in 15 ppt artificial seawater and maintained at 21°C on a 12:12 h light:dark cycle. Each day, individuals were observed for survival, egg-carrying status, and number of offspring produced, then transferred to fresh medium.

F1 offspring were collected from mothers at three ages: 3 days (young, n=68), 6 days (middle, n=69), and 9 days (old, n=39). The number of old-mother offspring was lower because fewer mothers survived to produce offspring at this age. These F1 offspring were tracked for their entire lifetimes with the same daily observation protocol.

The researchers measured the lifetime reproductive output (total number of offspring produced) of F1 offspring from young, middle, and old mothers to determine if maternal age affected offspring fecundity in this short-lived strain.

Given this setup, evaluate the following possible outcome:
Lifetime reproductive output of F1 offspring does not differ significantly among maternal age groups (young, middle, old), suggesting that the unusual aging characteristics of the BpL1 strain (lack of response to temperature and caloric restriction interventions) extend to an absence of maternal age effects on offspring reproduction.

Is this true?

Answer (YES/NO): NO